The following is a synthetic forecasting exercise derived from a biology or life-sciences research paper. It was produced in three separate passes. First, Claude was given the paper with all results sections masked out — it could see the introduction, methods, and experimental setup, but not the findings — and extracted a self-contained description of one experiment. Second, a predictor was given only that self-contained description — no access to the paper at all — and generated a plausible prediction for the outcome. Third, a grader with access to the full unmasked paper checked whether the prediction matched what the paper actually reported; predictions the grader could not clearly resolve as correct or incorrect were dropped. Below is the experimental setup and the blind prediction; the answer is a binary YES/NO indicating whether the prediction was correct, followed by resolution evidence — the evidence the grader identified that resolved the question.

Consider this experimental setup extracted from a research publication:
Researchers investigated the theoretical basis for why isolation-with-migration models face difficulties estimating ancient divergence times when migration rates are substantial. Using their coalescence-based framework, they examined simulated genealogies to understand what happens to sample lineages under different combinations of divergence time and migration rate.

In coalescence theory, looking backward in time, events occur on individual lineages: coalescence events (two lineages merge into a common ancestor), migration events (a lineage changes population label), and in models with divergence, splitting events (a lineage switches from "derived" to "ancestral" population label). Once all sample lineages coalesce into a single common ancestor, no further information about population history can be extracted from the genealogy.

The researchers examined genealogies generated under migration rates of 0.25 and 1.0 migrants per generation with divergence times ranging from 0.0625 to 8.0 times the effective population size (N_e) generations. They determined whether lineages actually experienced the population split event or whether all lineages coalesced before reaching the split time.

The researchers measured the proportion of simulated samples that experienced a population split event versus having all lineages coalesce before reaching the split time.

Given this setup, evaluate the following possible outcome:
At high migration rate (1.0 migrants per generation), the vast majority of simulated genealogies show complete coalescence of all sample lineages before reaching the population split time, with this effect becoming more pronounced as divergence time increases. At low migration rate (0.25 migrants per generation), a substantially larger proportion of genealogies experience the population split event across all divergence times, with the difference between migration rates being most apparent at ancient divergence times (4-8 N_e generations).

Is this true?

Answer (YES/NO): YES